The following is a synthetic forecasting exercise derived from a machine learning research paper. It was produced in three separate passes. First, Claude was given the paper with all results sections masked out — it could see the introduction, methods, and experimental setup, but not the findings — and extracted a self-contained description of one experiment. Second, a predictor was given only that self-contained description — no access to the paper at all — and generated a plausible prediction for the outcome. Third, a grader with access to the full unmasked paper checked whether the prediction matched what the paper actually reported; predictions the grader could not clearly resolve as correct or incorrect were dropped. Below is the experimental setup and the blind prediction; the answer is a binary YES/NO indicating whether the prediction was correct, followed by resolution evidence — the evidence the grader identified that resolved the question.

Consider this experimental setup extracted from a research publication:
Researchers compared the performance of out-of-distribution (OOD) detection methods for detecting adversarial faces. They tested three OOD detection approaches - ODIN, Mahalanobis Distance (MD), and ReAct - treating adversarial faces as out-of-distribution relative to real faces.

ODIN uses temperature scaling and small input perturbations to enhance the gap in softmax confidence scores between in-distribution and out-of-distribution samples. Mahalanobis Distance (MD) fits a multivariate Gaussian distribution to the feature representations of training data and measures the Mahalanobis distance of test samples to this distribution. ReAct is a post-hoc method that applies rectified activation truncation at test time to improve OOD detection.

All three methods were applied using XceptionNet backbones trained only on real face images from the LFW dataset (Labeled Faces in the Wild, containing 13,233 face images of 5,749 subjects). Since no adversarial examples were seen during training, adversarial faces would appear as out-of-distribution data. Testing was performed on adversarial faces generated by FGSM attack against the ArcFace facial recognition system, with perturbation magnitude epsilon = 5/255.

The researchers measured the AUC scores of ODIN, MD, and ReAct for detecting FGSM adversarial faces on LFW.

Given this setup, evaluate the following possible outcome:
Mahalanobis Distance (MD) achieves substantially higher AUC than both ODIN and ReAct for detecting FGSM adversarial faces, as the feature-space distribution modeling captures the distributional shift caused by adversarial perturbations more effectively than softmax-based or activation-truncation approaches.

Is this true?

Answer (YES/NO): NO